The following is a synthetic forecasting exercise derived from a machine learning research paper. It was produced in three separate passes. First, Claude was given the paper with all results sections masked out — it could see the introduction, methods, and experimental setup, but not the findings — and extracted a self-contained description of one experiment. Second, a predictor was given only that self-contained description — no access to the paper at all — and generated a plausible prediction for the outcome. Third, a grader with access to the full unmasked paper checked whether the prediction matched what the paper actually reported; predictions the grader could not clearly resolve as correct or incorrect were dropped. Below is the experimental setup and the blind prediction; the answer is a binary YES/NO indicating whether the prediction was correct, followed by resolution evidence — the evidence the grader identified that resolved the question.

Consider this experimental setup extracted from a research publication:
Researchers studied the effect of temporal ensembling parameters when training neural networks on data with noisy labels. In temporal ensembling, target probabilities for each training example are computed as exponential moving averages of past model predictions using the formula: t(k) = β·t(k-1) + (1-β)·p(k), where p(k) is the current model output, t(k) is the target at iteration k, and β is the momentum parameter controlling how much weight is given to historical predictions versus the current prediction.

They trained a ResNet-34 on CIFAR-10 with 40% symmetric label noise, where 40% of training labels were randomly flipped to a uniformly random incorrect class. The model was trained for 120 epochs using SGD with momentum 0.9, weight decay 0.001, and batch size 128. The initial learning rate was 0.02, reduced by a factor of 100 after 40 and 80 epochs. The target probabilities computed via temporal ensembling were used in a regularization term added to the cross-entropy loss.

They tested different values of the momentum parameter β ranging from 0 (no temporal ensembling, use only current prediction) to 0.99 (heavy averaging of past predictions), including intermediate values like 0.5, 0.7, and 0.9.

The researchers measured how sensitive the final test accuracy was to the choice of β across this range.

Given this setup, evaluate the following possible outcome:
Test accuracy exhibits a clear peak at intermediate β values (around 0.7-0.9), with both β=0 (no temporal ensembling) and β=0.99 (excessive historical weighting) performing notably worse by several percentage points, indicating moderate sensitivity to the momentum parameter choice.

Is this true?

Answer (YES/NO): NO